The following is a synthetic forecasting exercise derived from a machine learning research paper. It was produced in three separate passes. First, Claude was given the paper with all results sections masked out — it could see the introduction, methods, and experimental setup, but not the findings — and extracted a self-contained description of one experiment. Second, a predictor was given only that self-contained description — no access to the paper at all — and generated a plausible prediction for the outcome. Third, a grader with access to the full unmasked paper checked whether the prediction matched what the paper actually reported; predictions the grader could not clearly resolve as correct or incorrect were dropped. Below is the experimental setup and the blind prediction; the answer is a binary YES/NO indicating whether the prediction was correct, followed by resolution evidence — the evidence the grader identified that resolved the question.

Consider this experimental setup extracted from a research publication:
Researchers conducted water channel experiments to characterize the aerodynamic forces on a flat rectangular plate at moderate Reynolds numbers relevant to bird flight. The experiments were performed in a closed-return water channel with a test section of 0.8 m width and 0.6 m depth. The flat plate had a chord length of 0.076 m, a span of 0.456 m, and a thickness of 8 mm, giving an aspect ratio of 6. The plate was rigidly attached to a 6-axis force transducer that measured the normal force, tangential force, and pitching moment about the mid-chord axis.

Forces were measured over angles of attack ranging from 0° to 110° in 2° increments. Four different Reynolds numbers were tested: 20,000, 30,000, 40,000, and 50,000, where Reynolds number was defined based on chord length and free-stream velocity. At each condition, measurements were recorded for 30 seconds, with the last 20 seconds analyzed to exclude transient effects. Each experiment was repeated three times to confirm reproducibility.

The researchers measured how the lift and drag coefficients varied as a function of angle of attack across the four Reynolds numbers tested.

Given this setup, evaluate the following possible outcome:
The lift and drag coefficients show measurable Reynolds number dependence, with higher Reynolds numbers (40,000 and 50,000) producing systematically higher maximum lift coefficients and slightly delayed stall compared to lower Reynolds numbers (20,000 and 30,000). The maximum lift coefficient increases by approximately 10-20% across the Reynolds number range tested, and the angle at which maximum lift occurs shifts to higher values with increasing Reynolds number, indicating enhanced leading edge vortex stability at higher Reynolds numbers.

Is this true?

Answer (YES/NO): NO